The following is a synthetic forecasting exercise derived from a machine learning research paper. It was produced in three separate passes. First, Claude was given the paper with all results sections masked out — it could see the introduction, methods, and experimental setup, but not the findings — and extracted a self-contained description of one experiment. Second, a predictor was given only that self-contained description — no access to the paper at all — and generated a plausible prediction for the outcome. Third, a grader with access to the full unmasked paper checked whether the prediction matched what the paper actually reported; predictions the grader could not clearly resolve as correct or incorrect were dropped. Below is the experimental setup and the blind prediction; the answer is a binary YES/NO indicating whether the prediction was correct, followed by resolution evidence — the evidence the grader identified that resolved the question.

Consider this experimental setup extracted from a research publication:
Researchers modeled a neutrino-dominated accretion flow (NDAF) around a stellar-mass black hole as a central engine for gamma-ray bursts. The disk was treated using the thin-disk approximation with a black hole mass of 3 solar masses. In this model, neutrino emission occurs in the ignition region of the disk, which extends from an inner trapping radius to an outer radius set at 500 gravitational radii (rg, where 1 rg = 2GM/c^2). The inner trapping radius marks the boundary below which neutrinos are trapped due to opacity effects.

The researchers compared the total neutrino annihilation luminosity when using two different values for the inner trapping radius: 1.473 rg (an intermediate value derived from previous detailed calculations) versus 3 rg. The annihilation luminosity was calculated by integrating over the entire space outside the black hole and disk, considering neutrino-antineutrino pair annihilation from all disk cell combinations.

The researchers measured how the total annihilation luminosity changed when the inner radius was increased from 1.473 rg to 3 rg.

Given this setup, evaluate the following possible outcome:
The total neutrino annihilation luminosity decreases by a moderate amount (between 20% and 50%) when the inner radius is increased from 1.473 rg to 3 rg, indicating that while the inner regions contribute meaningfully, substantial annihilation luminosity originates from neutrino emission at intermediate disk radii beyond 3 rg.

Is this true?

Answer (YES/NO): NO